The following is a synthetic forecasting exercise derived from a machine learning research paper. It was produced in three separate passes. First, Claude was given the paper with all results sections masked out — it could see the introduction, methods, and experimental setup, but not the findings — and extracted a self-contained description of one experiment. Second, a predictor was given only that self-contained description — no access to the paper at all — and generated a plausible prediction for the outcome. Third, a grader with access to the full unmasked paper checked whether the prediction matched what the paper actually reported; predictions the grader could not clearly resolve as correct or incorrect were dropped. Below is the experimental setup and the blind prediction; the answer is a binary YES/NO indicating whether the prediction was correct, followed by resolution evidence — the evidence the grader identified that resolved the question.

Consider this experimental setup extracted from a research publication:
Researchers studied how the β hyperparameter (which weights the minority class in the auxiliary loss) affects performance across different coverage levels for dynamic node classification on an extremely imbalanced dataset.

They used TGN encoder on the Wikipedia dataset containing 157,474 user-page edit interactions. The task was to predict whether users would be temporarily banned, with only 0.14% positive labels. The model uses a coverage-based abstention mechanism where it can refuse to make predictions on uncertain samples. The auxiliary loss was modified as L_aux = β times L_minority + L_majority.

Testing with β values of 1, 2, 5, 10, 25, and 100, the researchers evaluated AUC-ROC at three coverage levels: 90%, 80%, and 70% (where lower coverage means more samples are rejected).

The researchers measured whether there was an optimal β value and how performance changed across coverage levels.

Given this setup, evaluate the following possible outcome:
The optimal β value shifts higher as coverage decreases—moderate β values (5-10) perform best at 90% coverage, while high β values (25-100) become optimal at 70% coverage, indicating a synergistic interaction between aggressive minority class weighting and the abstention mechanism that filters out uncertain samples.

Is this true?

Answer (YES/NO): NO